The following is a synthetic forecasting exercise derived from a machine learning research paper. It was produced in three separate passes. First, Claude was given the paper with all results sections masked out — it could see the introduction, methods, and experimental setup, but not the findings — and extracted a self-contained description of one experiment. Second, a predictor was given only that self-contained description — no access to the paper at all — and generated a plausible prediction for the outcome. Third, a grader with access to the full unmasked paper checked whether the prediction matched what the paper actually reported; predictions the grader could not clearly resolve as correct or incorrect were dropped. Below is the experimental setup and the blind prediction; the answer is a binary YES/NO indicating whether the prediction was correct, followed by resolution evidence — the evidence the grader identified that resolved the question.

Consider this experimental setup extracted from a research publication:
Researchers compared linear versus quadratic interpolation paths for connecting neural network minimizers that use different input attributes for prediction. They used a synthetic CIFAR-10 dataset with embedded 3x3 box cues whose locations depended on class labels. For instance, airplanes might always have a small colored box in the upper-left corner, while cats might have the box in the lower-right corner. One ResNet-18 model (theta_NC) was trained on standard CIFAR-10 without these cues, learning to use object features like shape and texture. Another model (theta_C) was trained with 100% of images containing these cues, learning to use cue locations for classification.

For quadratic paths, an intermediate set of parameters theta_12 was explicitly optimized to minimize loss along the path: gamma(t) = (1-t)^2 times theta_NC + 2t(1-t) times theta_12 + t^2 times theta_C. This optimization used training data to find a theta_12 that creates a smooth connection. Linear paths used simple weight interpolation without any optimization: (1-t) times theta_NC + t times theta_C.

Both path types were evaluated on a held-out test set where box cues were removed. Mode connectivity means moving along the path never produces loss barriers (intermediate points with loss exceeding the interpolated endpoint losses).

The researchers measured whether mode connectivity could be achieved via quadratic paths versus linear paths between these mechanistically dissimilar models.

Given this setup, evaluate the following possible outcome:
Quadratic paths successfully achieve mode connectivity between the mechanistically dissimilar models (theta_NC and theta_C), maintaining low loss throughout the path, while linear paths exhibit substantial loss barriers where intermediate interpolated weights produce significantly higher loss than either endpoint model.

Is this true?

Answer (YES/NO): YES